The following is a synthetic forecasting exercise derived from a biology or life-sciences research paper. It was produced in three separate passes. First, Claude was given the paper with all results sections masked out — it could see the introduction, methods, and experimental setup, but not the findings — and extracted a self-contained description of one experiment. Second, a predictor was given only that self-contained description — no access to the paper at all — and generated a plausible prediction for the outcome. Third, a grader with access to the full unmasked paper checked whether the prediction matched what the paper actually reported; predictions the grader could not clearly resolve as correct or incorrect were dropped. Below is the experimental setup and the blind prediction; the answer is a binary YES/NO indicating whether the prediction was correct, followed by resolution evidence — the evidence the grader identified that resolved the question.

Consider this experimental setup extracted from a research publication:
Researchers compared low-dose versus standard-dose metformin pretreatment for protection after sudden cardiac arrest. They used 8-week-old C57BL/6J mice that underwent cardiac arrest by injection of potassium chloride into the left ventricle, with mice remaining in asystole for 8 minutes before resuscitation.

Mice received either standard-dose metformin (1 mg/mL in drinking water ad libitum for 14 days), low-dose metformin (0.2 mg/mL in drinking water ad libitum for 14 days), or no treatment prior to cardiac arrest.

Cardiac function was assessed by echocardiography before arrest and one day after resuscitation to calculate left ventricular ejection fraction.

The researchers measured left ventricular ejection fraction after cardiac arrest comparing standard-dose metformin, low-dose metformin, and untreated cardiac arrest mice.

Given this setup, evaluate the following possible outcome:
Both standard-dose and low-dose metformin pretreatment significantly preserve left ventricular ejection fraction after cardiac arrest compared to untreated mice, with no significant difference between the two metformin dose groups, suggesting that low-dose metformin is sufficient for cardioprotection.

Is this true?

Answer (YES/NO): NO